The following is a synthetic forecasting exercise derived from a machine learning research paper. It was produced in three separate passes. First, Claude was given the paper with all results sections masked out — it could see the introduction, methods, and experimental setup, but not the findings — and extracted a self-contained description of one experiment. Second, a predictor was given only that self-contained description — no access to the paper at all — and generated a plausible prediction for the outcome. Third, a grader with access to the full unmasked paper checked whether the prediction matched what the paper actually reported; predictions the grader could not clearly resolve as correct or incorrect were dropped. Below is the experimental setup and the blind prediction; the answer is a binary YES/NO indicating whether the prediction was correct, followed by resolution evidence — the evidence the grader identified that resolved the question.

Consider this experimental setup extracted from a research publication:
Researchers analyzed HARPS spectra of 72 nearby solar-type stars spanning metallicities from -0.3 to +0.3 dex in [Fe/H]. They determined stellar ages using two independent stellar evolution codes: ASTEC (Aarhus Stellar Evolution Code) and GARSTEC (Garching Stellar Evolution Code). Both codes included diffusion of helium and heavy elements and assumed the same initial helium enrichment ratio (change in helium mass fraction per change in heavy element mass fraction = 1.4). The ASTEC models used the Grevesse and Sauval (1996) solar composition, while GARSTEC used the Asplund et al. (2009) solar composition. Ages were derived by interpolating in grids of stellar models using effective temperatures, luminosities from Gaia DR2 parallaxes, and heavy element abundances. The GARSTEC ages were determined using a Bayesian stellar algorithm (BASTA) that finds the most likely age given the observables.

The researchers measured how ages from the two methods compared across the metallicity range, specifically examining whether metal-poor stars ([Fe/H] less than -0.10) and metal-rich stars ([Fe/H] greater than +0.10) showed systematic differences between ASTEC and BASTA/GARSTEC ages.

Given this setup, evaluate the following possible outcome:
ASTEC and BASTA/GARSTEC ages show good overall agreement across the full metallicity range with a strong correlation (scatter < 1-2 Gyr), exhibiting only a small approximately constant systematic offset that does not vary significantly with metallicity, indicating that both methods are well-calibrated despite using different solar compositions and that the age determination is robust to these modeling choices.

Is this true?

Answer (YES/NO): NO